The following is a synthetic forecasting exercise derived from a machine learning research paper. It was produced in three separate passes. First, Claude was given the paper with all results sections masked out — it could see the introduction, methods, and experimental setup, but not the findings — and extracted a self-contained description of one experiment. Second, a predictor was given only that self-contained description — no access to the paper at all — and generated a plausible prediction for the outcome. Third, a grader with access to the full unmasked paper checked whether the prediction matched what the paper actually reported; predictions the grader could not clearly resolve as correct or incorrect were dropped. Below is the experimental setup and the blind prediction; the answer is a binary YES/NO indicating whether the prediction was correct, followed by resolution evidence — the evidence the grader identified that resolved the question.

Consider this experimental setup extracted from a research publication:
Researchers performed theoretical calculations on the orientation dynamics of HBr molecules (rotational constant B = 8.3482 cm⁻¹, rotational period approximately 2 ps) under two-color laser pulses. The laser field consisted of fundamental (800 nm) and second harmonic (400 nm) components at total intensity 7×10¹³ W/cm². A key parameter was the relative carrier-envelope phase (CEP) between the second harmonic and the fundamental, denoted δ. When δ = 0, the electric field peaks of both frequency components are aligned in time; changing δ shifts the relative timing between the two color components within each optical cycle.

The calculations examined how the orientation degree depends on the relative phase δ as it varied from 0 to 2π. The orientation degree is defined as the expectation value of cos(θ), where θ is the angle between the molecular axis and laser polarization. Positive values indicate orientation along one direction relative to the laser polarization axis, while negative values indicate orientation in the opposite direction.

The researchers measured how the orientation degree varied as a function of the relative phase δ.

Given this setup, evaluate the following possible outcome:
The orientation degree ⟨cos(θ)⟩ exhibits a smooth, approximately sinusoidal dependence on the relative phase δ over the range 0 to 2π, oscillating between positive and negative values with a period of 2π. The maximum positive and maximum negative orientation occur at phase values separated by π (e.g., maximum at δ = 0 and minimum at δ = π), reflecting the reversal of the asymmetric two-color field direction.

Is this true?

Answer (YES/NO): YES